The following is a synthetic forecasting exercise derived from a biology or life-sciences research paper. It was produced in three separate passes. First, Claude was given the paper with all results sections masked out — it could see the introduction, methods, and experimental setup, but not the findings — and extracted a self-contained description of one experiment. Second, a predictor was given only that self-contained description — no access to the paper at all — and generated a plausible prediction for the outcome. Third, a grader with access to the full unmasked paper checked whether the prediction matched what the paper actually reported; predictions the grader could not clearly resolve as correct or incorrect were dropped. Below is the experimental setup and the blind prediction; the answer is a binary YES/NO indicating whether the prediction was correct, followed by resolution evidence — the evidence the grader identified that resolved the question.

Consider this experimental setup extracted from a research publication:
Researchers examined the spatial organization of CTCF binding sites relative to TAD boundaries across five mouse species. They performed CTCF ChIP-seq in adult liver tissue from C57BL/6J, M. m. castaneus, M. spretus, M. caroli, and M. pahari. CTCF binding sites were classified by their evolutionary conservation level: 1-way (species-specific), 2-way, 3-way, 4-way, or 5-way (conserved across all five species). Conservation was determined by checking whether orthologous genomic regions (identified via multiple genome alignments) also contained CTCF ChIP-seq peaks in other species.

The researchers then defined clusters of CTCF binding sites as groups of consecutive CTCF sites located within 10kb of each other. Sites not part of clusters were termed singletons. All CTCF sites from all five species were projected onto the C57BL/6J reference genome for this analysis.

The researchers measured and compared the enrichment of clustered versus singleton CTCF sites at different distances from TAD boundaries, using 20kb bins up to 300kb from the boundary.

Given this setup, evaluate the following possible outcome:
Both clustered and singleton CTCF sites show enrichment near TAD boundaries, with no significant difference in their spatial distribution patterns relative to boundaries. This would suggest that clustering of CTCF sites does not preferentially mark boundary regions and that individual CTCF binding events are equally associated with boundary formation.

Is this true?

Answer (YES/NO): NO